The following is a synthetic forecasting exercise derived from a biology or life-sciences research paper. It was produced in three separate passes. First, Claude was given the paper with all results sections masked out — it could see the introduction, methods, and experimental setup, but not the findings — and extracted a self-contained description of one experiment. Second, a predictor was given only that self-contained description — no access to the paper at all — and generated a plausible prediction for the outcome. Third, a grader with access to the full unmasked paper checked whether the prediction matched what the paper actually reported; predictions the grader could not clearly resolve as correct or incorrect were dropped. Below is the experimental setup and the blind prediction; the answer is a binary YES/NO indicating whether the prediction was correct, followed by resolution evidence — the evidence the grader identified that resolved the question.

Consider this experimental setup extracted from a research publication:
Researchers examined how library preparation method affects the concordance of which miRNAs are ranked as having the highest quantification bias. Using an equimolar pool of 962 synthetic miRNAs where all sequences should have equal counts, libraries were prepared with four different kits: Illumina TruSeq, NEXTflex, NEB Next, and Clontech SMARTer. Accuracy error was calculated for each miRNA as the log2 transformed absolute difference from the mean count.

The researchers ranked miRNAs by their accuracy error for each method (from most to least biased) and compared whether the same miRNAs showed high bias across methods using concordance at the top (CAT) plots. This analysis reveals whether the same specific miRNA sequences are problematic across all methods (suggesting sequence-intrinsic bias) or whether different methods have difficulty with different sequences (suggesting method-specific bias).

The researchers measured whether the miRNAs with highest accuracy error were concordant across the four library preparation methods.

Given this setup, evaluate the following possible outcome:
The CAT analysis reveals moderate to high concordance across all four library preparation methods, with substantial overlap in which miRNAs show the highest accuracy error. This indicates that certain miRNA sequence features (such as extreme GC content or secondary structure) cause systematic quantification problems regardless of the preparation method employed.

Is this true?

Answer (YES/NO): NO